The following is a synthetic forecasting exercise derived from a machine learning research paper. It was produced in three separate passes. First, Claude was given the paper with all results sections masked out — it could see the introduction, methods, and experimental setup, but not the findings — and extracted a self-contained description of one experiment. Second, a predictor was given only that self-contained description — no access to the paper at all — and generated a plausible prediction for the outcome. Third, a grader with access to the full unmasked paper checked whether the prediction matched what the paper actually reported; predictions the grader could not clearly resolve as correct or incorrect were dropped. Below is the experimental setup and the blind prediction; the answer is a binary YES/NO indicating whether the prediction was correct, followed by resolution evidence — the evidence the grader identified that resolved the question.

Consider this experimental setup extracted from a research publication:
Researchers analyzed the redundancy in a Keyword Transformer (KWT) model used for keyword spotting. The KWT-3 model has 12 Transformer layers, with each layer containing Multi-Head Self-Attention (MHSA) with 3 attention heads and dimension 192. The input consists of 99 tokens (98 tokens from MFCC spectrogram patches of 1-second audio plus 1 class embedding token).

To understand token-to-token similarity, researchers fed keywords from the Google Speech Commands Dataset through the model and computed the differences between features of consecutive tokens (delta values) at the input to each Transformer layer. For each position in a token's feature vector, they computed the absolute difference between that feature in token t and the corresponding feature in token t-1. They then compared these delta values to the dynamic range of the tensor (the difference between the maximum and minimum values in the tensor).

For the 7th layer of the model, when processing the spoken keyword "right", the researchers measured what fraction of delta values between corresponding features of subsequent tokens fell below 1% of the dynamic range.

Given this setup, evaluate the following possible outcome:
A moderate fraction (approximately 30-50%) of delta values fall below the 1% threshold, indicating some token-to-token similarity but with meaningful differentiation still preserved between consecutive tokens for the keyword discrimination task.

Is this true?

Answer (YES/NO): NO